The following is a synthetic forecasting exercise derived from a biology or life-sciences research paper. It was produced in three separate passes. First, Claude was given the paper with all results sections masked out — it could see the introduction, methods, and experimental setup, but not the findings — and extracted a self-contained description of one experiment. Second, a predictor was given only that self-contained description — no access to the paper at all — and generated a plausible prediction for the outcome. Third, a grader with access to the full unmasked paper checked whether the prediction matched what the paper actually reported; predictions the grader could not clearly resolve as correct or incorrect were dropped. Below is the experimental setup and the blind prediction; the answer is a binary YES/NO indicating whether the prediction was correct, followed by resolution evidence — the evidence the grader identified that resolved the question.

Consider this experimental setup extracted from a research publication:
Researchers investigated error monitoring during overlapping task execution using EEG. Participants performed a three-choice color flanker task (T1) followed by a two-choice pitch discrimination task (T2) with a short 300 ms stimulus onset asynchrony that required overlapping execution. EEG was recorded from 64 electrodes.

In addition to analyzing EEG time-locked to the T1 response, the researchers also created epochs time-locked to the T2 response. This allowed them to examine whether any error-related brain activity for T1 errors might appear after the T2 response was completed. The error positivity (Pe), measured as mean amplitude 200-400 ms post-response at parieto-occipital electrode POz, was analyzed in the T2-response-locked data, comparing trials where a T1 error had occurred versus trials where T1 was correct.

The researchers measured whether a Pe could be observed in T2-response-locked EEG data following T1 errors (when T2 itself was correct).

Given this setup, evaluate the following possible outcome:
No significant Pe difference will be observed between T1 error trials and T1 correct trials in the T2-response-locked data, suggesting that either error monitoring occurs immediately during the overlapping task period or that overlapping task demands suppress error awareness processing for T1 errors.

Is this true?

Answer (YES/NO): NO